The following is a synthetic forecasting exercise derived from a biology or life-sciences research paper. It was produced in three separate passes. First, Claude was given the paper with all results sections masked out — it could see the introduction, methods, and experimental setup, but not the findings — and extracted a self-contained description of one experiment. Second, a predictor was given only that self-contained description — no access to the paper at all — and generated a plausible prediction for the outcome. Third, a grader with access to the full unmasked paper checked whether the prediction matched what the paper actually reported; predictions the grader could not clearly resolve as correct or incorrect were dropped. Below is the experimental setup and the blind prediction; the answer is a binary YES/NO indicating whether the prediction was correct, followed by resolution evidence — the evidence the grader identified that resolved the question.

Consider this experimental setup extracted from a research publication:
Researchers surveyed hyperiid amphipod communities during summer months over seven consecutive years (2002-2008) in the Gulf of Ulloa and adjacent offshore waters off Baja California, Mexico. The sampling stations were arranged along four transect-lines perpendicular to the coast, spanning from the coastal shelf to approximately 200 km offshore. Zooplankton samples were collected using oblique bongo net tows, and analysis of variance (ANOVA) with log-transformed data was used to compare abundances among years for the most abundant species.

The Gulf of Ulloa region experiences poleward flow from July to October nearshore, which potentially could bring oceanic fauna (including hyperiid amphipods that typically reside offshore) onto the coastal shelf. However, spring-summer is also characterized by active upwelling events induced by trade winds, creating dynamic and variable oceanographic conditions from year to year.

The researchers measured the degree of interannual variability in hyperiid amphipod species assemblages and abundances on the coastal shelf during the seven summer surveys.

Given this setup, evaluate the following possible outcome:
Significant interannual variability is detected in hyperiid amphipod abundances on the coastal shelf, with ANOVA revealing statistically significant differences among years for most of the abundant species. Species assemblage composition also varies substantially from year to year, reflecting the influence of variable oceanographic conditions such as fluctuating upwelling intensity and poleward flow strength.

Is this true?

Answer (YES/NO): YES